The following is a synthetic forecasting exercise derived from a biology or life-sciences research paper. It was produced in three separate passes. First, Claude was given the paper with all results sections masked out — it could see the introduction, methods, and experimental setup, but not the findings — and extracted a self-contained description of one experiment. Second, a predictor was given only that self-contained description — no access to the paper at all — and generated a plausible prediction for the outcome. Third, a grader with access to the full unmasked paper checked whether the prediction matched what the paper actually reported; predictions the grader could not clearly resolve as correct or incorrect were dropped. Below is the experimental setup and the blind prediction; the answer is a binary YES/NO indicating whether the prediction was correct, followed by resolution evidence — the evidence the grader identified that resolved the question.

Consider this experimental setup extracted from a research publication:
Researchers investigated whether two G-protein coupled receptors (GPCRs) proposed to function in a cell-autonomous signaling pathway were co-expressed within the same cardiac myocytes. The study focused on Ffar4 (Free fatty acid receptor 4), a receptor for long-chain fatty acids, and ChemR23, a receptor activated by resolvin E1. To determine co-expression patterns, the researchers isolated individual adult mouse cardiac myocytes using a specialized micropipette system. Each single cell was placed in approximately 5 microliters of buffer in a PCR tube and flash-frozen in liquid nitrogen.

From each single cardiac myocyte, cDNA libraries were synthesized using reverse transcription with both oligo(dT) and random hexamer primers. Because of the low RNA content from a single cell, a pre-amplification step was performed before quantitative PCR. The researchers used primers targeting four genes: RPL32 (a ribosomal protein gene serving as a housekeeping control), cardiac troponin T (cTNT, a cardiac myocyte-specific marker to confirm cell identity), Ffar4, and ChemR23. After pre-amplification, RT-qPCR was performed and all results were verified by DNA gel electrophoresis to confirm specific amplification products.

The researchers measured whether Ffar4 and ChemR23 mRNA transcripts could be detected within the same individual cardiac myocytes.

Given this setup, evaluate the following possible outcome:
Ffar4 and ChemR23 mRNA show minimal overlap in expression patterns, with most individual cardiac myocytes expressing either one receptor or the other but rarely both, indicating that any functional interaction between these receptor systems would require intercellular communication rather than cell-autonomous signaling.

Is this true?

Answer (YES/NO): NO